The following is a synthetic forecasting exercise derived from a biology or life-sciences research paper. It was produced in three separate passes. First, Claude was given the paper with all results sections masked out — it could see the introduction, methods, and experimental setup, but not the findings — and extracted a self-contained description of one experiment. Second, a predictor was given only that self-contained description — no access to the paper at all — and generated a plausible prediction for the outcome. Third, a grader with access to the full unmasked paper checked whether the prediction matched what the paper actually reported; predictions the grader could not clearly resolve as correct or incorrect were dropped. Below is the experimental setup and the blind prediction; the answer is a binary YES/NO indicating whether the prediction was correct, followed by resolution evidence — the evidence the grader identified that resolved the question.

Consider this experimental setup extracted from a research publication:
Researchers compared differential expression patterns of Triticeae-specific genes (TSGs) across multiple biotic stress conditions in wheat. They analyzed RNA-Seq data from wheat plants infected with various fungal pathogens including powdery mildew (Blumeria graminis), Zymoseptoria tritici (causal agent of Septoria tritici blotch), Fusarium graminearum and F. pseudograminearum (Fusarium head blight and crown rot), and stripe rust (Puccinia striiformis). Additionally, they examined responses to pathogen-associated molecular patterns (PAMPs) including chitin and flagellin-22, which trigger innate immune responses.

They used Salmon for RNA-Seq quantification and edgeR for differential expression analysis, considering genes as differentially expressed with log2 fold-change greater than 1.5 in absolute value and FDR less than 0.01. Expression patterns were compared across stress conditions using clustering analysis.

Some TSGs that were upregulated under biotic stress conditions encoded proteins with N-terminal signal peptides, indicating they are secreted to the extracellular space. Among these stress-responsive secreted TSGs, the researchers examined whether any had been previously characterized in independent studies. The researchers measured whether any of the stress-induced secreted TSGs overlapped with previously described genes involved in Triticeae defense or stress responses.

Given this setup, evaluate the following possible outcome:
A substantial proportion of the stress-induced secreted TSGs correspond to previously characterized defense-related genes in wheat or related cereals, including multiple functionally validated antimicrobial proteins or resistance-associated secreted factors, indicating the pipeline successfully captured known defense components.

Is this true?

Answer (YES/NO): NO